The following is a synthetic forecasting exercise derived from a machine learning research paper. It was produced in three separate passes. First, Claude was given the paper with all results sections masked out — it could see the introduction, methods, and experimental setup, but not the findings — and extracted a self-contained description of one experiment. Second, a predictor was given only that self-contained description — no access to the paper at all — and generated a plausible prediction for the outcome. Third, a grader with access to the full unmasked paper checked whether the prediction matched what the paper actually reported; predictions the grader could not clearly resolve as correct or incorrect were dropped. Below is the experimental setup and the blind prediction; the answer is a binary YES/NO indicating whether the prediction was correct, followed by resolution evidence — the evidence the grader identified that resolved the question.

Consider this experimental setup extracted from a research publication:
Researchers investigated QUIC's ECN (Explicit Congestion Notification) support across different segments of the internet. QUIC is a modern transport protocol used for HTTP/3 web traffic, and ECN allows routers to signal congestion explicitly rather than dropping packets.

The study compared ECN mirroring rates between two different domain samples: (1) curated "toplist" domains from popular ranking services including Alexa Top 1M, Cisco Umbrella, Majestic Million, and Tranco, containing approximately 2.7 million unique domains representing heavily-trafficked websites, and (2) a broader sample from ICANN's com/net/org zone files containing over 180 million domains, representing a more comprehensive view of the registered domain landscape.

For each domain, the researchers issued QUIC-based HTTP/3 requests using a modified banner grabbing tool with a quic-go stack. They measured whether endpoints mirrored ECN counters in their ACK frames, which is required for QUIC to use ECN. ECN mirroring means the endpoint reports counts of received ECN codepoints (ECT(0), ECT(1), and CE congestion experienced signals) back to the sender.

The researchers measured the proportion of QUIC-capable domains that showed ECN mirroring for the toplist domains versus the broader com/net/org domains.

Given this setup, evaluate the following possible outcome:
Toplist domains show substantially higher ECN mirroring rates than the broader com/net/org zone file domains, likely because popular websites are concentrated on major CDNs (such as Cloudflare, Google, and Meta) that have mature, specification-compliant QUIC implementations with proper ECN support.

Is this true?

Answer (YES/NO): NO